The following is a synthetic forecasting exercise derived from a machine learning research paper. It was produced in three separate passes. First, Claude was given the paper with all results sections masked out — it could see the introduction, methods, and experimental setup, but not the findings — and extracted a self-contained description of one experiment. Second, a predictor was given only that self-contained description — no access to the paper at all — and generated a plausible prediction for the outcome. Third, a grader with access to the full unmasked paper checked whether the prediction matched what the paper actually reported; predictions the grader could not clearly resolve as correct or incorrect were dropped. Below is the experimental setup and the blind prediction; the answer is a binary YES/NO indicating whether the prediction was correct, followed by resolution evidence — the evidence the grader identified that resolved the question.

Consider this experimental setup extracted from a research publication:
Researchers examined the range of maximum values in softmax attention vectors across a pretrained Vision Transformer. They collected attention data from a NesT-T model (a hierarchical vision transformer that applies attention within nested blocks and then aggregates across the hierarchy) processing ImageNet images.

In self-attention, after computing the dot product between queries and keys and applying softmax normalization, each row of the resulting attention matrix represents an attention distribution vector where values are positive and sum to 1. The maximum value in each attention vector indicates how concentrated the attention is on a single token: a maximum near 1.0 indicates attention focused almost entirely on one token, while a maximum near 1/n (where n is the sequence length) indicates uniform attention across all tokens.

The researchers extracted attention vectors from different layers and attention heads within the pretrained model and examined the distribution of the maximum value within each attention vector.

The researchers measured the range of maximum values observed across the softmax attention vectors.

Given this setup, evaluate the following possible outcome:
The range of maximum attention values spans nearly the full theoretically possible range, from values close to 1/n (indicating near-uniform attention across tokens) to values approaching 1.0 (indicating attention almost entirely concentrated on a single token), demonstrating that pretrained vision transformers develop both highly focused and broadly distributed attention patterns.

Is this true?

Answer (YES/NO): YES